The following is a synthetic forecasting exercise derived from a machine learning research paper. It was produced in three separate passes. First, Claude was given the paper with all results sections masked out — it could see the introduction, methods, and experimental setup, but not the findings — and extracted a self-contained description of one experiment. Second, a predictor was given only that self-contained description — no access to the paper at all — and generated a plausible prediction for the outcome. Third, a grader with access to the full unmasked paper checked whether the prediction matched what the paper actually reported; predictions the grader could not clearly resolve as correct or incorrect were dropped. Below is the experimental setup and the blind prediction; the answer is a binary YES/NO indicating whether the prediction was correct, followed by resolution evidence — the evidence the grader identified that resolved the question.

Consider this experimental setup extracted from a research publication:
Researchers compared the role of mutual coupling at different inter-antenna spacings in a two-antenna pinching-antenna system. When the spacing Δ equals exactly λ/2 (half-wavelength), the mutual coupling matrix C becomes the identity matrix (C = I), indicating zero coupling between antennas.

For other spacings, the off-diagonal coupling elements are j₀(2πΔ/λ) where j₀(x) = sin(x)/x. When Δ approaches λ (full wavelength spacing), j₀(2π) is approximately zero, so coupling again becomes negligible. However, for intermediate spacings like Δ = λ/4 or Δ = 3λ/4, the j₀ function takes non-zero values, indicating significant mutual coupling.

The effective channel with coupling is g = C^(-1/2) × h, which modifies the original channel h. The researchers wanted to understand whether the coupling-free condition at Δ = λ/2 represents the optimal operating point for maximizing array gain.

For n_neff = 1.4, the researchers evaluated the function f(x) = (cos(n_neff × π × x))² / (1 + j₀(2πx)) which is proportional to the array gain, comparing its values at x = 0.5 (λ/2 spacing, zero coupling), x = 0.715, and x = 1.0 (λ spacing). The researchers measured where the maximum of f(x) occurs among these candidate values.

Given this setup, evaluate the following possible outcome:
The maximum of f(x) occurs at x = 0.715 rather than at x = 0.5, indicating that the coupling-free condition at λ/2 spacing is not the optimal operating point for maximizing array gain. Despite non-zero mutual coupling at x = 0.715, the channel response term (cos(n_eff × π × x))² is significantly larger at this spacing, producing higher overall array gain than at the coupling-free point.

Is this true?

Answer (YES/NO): YES